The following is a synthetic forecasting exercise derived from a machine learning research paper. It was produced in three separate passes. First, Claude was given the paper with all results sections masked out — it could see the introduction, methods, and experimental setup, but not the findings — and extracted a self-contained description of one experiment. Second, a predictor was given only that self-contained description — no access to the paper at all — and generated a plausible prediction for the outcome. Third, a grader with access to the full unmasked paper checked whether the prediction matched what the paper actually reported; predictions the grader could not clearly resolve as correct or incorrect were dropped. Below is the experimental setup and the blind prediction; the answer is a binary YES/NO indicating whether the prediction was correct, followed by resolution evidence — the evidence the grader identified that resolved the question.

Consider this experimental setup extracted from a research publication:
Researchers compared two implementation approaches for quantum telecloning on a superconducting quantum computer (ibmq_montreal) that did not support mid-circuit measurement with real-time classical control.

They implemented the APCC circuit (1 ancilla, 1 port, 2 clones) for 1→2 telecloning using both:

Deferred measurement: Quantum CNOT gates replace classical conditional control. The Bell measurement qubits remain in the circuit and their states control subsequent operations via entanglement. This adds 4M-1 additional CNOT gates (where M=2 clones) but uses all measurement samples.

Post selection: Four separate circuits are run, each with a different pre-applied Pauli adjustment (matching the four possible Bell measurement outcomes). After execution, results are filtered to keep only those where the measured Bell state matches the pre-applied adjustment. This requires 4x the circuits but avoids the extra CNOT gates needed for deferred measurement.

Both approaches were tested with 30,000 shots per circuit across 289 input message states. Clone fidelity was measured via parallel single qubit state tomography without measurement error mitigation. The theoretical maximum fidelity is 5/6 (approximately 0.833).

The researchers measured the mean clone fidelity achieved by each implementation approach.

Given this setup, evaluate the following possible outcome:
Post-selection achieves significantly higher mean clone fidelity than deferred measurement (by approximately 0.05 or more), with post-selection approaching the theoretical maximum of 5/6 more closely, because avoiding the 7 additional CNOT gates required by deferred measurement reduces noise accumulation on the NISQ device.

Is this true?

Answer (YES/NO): NO